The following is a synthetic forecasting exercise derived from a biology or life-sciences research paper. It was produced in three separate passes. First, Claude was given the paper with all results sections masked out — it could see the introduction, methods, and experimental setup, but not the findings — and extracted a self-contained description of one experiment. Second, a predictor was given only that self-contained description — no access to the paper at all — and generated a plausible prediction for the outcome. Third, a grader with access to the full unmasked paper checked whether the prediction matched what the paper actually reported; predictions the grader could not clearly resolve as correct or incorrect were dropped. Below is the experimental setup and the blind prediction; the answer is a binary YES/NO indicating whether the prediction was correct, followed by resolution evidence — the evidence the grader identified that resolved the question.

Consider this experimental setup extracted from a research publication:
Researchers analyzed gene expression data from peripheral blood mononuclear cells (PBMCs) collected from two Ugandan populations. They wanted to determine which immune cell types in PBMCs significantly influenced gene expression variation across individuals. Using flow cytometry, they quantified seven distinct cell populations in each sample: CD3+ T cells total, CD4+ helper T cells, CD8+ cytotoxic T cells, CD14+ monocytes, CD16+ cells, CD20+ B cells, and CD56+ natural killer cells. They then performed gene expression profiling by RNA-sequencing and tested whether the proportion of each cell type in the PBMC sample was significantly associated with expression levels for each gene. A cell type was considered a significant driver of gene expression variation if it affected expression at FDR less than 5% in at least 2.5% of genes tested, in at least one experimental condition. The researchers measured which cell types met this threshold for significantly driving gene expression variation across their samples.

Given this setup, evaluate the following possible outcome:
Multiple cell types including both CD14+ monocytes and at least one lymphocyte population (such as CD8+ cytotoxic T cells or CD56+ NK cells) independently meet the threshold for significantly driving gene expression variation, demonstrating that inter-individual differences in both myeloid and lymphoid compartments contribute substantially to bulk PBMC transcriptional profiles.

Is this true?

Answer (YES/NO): YES